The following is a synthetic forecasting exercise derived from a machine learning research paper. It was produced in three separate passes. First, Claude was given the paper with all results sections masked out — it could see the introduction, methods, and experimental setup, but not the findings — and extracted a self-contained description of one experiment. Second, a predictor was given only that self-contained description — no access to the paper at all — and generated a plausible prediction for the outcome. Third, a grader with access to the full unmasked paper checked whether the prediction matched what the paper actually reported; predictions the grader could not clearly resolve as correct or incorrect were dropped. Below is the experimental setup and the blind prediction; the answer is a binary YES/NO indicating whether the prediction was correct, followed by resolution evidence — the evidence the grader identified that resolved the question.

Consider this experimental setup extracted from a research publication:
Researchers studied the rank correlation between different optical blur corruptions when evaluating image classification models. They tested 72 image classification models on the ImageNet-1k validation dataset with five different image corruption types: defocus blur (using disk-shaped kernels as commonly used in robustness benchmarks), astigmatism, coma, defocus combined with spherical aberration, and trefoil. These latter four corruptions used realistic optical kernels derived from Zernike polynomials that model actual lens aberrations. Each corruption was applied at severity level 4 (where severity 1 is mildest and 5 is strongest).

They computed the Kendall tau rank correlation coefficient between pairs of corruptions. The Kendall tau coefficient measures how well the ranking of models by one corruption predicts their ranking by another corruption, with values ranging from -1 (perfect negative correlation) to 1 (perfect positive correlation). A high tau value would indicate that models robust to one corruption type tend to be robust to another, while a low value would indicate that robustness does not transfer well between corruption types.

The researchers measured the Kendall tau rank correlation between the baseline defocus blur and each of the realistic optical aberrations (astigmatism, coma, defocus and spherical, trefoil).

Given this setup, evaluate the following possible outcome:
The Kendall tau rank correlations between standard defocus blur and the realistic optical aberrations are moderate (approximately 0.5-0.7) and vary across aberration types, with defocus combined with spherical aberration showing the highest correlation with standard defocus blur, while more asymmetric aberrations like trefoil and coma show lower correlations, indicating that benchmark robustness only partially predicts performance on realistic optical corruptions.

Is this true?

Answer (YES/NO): NO